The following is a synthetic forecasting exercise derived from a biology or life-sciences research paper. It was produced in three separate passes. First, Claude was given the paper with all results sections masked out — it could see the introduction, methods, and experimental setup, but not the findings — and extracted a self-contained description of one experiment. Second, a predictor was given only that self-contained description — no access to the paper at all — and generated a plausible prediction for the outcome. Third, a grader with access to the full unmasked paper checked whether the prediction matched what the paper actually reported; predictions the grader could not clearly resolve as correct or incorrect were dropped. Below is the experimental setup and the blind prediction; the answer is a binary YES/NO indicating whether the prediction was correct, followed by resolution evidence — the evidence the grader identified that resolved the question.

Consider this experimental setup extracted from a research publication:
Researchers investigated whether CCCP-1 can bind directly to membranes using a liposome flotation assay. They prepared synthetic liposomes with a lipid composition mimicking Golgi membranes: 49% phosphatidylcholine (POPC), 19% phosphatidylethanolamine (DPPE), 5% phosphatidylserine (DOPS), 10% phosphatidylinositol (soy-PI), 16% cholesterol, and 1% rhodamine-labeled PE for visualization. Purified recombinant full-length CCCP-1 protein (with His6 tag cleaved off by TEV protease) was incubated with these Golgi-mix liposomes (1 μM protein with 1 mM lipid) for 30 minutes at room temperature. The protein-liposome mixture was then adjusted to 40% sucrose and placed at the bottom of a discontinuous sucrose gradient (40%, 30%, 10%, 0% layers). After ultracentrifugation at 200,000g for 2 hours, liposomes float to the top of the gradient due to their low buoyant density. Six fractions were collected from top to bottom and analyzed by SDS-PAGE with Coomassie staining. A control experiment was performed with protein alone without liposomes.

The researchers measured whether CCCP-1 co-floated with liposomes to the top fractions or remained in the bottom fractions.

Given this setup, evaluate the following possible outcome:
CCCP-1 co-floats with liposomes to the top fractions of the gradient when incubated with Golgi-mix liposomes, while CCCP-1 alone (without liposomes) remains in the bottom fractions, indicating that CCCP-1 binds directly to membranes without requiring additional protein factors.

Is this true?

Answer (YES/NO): YES